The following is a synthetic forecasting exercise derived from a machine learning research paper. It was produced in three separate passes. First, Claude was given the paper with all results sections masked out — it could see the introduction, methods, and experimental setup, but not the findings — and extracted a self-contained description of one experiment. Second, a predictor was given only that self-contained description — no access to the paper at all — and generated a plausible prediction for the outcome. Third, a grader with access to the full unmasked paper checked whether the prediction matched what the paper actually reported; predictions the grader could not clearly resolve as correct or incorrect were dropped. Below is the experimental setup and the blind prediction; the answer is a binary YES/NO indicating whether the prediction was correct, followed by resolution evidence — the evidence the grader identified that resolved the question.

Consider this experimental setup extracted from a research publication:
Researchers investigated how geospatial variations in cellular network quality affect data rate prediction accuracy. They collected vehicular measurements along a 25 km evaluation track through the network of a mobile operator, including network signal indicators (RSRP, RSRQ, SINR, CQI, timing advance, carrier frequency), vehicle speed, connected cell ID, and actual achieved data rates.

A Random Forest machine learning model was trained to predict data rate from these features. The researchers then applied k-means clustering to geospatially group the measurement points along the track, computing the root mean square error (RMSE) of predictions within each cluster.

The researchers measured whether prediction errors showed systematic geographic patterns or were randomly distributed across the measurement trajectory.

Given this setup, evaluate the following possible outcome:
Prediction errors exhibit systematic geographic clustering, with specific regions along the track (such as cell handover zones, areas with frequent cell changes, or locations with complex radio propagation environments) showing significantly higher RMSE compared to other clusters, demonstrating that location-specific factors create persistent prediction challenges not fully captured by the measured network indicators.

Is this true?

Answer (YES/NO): YES